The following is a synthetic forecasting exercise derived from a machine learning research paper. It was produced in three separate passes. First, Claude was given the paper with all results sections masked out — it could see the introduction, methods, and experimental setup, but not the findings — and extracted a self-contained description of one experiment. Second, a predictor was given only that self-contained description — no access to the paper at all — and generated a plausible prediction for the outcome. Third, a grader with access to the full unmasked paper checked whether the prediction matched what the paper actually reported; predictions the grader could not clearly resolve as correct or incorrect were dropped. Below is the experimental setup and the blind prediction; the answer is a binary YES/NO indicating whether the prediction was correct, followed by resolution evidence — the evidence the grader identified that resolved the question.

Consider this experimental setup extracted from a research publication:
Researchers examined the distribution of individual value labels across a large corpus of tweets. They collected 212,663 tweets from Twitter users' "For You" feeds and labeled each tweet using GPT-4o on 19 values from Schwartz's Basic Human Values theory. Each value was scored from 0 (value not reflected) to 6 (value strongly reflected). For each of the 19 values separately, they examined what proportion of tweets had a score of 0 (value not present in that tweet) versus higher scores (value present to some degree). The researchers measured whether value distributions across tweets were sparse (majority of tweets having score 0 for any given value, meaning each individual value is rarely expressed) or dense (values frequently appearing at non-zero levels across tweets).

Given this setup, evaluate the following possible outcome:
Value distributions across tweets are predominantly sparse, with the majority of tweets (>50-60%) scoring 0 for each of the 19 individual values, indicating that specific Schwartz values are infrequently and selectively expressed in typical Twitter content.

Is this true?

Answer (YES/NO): YES